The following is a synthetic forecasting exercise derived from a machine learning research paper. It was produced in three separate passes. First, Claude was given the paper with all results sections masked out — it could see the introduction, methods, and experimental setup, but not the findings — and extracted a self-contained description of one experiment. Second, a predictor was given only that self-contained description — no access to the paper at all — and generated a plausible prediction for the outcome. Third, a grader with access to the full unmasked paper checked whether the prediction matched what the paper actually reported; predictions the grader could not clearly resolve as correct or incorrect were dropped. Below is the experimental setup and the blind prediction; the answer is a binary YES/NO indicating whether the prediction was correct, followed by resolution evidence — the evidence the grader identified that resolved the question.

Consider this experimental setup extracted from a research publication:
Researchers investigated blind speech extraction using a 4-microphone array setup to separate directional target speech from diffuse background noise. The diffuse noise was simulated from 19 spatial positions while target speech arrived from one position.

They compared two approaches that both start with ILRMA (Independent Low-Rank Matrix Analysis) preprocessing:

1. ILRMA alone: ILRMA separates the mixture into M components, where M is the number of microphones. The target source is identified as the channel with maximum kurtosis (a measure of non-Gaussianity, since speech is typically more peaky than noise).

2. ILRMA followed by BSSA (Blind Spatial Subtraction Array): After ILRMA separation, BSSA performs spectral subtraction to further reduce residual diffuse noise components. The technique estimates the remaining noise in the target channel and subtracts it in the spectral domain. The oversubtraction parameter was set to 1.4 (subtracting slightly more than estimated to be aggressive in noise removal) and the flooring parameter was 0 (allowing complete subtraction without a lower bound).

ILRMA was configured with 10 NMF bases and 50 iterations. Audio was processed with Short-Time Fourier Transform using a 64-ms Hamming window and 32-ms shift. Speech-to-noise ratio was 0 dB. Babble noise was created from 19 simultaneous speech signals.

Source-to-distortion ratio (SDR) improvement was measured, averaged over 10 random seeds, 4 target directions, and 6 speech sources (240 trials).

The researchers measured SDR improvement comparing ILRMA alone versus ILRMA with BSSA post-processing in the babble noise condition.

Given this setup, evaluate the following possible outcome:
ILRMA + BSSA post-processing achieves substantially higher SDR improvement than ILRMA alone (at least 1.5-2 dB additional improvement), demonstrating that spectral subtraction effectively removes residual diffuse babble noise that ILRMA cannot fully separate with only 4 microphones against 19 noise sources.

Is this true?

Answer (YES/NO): NO